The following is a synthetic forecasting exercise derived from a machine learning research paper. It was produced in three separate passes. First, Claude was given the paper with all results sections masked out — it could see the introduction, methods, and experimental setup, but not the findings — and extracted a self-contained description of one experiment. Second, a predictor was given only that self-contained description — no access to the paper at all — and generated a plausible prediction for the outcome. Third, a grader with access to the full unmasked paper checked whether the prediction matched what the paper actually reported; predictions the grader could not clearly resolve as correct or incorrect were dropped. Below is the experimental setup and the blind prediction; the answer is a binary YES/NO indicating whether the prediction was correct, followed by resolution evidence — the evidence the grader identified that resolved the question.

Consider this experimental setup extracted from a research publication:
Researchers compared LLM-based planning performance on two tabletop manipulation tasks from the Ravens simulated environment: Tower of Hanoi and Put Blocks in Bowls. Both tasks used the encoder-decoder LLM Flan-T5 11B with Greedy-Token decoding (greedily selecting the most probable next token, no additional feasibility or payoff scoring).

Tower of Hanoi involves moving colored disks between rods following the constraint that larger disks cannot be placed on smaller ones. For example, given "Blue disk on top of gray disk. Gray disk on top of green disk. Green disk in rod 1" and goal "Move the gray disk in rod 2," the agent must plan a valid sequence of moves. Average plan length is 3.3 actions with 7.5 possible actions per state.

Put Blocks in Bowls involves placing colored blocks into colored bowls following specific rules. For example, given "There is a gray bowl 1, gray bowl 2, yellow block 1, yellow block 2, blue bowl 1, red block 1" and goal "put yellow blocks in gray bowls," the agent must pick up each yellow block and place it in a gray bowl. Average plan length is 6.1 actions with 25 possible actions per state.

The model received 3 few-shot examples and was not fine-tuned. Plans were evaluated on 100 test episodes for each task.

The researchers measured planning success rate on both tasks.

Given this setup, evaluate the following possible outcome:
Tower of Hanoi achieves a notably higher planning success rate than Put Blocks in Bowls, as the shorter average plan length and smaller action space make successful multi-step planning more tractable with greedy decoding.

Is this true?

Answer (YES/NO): NO